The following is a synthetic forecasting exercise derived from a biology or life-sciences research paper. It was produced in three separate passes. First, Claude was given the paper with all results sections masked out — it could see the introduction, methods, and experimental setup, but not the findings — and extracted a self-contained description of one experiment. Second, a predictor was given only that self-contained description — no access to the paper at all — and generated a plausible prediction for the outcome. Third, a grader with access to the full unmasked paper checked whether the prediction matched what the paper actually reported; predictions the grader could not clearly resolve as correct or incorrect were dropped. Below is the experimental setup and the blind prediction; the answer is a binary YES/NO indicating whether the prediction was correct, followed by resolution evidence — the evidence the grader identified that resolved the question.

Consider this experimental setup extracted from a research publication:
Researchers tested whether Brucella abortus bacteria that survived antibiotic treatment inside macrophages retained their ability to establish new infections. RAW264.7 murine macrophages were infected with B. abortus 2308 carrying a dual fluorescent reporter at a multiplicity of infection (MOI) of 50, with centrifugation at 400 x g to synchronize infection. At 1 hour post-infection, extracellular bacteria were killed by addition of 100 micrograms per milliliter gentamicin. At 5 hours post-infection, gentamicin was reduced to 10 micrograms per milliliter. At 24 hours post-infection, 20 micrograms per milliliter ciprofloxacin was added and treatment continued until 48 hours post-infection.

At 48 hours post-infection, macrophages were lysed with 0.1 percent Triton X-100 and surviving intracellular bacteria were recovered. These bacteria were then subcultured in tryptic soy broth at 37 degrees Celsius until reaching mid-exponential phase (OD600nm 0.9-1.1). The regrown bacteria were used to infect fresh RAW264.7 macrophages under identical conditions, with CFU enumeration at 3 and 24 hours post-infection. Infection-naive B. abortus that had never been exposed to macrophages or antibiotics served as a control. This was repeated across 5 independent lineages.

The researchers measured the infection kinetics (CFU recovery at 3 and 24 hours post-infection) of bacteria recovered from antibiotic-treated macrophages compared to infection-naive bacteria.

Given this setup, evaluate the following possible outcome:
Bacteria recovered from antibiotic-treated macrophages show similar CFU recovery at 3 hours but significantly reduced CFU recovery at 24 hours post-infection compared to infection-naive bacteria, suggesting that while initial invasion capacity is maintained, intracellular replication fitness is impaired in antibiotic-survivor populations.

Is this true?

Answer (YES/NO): NO